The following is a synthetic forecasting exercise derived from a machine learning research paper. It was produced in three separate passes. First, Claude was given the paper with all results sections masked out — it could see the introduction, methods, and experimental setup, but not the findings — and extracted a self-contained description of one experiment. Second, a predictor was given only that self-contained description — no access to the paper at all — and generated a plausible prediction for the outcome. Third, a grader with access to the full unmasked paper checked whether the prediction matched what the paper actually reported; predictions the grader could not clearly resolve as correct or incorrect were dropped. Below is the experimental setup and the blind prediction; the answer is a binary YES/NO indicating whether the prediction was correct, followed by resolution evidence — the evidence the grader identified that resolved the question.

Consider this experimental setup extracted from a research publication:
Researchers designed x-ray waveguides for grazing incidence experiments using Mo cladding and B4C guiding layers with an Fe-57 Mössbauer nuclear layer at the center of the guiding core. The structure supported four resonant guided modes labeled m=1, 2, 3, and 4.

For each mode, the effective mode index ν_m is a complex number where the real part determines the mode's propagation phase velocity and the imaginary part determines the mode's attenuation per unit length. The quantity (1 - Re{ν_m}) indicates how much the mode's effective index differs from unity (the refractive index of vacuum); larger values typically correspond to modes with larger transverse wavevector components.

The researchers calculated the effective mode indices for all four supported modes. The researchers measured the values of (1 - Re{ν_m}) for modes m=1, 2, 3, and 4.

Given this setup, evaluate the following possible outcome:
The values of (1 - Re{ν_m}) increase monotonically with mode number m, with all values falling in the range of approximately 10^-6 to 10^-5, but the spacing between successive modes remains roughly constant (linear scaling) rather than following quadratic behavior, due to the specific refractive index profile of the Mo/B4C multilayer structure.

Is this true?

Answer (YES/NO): NO